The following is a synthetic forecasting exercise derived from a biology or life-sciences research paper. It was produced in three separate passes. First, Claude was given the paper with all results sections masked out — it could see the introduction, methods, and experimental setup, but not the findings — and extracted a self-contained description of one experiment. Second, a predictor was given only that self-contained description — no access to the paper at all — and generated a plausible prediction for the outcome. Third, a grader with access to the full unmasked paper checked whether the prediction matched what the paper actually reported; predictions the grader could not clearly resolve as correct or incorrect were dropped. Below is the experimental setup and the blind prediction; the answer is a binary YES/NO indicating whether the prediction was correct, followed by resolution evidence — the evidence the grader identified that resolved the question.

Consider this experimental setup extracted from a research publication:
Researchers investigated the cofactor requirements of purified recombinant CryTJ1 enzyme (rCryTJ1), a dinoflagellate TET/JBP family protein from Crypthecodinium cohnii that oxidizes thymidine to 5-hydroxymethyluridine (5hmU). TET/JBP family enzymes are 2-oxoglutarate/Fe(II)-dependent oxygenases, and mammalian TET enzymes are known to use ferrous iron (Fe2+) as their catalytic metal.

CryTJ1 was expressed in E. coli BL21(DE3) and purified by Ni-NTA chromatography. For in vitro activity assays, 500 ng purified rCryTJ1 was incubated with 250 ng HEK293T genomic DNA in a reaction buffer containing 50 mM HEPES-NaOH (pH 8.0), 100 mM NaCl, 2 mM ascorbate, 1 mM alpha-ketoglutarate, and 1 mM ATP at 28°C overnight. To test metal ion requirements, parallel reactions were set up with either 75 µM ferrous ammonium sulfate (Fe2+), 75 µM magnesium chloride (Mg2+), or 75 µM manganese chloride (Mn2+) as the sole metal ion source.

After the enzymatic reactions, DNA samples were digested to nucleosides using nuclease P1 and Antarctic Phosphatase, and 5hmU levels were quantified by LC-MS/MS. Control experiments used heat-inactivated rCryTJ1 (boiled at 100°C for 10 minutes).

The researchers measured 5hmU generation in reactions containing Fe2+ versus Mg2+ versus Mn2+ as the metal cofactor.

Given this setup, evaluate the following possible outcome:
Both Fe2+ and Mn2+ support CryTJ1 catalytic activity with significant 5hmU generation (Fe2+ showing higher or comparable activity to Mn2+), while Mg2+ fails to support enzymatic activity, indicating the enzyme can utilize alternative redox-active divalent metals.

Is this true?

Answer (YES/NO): NO